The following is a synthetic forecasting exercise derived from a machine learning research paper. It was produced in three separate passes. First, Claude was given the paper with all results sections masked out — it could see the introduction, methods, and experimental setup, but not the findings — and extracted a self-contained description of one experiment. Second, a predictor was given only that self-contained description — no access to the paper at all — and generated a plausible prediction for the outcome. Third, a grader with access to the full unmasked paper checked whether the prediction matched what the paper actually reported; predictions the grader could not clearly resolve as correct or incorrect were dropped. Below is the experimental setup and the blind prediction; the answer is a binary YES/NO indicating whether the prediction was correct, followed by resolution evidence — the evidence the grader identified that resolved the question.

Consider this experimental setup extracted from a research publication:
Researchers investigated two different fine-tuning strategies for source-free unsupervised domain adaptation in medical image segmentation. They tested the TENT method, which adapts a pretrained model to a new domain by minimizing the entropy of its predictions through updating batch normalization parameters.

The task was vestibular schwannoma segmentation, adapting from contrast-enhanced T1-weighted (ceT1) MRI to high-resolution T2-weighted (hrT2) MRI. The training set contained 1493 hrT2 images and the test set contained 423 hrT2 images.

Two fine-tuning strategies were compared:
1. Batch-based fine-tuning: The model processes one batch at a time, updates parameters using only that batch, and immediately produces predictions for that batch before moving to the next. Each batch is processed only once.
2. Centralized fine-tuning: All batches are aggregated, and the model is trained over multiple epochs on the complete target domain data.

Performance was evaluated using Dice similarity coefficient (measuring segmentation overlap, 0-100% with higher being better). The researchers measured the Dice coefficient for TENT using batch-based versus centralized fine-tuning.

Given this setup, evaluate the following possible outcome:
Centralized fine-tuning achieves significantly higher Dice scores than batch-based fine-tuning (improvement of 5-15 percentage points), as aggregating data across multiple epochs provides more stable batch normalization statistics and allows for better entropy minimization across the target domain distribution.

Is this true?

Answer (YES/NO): NO